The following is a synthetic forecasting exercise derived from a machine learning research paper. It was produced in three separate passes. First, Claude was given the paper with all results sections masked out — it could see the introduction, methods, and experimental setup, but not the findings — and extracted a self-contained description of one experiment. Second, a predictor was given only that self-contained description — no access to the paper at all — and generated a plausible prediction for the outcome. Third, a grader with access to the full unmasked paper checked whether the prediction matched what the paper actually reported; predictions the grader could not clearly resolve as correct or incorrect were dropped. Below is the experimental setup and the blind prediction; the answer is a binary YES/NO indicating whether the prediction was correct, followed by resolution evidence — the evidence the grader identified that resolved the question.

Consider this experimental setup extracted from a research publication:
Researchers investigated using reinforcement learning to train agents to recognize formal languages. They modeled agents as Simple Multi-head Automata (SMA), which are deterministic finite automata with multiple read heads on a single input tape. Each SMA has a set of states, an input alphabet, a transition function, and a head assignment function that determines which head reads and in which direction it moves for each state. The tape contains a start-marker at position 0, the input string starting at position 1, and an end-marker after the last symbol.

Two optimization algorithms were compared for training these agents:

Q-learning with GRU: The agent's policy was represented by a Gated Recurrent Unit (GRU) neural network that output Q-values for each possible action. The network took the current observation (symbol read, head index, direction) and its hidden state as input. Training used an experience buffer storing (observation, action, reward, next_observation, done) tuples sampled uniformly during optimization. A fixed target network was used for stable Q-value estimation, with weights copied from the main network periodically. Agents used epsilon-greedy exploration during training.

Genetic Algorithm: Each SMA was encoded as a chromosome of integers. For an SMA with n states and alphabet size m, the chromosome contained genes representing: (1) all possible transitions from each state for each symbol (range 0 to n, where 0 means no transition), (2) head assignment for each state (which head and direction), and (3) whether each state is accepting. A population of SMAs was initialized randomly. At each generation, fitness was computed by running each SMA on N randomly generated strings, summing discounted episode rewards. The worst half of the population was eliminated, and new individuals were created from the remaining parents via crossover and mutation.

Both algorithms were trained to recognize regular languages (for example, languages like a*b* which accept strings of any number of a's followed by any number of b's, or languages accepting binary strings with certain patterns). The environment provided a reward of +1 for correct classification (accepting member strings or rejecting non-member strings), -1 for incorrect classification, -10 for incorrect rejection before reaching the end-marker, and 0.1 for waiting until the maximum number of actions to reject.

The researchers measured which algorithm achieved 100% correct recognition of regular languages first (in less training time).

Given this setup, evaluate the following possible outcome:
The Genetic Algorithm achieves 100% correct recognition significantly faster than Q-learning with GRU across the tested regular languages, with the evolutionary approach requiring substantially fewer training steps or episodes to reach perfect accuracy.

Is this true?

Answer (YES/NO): NO